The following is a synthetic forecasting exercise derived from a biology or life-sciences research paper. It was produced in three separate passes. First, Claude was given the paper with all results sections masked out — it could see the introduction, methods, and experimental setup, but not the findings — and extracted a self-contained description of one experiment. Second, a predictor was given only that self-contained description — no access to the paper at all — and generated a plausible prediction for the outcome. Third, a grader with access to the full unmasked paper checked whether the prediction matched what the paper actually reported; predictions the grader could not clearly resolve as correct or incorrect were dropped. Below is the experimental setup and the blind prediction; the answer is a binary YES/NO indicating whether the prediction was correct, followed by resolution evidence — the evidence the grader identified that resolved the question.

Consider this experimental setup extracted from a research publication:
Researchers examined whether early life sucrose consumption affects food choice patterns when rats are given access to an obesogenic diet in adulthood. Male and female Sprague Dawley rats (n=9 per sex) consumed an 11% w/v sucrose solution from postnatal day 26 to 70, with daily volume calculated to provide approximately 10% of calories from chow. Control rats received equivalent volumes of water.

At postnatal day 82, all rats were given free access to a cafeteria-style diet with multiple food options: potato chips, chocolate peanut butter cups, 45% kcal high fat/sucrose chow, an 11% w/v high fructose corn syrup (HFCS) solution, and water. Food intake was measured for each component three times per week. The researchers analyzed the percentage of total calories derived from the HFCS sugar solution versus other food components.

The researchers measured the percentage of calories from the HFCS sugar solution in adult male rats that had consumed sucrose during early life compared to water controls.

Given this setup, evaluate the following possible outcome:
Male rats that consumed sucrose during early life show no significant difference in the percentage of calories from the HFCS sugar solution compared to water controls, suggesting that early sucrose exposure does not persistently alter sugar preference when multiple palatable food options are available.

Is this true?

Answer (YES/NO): YES